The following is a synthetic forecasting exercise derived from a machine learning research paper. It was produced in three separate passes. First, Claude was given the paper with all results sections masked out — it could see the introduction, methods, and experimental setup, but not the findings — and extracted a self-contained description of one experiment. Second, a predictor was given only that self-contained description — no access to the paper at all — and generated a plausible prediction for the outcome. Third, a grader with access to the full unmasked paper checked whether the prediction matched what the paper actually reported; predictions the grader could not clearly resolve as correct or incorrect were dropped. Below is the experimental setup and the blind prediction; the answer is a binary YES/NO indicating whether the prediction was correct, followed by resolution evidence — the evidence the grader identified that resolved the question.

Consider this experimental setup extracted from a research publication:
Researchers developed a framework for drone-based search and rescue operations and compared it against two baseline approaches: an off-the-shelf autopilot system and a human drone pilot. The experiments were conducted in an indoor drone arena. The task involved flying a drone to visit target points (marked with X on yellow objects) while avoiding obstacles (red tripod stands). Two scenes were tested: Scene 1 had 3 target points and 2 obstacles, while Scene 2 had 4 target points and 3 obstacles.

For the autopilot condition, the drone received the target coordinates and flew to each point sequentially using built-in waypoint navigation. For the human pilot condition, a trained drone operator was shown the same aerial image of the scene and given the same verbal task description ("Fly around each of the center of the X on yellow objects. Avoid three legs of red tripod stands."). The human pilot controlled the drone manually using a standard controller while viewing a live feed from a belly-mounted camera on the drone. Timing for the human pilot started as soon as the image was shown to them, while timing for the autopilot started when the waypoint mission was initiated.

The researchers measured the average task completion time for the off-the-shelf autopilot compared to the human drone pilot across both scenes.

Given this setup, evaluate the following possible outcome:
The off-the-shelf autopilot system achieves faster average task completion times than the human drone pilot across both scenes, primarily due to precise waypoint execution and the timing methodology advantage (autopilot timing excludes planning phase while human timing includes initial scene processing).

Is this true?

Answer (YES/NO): YES